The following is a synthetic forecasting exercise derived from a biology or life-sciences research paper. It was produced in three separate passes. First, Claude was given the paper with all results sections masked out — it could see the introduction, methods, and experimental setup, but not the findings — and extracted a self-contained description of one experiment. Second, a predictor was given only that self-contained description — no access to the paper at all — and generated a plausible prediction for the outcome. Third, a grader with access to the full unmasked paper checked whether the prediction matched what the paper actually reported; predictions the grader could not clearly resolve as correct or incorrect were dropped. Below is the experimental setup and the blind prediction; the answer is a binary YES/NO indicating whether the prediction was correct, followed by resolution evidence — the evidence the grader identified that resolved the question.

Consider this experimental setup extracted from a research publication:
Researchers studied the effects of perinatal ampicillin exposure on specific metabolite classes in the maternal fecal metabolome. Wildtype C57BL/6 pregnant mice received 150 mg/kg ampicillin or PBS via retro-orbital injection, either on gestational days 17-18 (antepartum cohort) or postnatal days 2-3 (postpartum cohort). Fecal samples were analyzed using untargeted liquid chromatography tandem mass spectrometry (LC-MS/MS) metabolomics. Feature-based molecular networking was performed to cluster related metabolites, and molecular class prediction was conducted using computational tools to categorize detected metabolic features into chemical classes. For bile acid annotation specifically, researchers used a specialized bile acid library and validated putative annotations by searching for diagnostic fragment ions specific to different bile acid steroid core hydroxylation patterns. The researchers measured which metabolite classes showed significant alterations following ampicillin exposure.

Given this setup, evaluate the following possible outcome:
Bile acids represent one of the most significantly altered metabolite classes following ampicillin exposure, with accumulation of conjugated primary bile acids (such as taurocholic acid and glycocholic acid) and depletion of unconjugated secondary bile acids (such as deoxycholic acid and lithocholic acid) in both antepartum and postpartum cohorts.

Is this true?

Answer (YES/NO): NO